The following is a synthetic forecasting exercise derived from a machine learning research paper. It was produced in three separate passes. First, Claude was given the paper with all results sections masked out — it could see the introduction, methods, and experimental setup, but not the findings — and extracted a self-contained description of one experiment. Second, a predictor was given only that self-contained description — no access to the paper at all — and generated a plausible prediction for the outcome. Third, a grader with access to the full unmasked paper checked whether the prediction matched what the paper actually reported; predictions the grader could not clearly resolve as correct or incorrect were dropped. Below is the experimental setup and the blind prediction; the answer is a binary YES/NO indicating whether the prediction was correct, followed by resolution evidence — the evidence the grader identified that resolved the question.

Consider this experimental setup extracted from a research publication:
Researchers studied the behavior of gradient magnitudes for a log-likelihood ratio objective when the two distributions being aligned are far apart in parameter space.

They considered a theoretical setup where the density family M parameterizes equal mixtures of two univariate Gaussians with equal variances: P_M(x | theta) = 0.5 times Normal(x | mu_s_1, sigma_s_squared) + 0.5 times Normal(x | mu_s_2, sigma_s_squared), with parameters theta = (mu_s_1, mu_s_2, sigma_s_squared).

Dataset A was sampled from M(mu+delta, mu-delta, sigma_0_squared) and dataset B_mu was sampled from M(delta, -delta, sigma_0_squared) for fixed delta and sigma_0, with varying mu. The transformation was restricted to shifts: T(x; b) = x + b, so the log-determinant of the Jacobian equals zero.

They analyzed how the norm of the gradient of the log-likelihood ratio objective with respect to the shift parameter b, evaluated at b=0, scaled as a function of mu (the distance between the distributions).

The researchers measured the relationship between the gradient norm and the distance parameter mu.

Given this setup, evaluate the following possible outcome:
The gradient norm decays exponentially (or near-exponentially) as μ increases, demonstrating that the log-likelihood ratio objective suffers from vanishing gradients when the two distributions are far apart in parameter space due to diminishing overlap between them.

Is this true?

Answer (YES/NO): YES